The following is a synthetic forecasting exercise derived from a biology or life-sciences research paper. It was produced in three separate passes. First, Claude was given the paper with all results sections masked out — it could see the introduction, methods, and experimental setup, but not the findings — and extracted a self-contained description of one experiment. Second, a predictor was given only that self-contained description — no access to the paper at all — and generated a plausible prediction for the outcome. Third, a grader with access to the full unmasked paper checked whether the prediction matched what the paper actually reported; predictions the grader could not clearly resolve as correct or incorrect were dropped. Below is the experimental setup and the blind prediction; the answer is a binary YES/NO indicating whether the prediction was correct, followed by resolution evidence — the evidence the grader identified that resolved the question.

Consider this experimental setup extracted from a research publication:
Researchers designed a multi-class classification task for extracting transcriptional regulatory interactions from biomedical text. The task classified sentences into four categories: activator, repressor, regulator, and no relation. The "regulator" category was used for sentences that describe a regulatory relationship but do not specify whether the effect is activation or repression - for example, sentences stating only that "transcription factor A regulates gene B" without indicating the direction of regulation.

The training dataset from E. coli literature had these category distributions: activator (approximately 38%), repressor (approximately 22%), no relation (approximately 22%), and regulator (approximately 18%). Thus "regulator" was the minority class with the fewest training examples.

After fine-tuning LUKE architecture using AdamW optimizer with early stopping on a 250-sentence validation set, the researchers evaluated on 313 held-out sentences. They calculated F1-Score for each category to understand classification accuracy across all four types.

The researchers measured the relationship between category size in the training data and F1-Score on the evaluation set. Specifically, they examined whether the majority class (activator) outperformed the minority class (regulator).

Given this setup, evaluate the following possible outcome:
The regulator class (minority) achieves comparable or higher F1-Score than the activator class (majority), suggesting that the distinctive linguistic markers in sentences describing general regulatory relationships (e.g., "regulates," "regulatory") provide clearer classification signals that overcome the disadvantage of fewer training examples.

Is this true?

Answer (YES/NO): NO